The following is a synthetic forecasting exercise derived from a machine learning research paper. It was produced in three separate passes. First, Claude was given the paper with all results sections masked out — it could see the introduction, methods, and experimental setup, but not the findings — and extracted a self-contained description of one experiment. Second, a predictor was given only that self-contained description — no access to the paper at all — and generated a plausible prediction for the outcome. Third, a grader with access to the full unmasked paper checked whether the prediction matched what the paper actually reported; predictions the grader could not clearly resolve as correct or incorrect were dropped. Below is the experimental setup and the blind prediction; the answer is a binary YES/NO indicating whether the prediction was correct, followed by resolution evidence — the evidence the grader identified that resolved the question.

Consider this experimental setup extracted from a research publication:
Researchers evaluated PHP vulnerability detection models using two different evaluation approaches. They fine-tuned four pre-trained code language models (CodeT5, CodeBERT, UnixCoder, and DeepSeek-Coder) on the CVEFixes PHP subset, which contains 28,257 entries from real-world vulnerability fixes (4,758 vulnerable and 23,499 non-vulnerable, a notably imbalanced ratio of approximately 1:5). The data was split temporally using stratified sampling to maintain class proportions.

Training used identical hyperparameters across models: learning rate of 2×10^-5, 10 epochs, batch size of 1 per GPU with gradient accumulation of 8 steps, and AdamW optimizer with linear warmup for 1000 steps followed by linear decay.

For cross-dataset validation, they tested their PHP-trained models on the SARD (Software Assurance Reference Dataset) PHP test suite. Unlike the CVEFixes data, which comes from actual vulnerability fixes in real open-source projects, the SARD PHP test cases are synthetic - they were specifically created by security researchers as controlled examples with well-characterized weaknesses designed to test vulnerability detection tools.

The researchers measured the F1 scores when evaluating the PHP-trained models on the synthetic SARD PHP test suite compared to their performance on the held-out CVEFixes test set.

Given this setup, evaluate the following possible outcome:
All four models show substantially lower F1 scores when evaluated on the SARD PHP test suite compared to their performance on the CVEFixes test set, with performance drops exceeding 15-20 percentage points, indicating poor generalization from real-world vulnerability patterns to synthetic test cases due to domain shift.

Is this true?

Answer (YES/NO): NO